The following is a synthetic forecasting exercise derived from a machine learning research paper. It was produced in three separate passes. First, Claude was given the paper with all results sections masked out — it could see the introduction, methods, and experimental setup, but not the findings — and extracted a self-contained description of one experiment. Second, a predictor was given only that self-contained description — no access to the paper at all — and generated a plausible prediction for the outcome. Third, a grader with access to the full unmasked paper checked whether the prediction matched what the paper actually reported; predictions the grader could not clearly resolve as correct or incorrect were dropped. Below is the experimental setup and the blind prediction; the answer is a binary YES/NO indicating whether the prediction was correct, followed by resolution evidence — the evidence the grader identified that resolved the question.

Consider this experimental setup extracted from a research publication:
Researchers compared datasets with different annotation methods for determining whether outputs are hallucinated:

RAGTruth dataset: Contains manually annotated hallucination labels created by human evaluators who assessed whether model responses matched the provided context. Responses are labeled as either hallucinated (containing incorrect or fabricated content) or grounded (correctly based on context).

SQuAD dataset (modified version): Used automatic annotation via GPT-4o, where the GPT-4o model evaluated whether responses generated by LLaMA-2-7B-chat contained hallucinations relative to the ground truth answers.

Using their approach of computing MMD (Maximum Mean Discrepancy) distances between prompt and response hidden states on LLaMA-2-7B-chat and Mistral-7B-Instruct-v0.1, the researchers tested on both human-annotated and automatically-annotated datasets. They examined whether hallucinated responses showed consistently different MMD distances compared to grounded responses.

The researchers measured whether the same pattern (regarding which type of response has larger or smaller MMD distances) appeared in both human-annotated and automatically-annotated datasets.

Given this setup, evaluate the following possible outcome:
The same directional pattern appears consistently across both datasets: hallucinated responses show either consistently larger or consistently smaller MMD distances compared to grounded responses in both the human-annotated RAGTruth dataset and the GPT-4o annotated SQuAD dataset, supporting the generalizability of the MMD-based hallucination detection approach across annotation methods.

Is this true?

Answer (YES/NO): YES